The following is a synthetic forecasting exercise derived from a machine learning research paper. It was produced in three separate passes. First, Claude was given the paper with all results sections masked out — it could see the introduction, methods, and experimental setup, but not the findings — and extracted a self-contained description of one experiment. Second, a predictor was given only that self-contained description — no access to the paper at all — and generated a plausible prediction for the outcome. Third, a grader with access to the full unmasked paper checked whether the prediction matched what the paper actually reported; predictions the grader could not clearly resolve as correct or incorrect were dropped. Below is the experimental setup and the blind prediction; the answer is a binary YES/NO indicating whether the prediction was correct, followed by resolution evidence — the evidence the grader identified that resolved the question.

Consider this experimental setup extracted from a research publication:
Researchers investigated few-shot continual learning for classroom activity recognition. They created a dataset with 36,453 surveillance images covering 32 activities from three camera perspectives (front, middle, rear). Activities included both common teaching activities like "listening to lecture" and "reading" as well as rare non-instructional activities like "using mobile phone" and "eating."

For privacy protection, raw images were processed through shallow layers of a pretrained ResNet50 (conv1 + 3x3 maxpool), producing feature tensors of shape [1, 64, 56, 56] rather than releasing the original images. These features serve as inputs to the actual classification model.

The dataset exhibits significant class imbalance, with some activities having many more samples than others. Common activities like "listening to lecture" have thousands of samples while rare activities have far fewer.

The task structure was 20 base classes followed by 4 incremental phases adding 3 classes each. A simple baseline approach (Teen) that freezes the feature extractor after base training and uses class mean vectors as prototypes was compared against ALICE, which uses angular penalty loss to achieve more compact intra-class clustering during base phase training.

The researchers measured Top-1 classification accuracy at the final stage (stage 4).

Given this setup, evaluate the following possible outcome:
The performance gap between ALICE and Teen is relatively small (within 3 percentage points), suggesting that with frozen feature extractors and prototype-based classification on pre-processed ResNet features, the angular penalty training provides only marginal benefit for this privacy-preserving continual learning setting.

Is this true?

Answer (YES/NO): NO